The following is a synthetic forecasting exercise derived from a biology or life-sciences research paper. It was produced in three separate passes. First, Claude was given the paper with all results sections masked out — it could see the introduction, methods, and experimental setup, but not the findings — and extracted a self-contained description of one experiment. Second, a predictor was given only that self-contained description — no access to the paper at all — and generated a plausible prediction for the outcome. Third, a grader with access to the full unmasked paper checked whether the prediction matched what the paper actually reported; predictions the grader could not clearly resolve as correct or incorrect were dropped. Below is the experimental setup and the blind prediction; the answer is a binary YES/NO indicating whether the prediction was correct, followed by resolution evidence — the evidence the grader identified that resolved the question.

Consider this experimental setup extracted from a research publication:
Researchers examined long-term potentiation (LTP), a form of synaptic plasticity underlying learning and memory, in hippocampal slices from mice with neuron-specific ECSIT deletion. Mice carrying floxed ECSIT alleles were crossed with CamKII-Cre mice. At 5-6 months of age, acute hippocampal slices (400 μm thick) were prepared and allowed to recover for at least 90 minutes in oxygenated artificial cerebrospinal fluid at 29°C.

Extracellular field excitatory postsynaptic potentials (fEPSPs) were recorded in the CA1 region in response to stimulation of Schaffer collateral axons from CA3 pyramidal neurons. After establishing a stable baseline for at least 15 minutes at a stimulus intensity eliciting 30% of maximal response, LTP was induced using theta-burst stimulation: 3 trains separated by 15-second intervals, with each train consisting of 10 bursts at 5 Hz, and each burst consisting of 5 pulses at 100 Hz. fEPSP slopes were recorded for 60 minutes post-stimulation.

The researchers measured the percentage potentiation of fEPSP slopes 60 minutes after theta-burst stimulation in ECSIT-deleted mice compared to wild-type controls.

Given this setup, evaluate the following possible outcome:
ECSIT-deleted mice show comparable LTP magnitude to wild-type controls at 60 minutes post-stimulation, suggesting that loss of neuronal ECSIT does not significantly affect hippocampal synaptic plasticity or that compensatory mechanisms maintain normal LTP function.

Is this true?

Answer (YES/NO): NO